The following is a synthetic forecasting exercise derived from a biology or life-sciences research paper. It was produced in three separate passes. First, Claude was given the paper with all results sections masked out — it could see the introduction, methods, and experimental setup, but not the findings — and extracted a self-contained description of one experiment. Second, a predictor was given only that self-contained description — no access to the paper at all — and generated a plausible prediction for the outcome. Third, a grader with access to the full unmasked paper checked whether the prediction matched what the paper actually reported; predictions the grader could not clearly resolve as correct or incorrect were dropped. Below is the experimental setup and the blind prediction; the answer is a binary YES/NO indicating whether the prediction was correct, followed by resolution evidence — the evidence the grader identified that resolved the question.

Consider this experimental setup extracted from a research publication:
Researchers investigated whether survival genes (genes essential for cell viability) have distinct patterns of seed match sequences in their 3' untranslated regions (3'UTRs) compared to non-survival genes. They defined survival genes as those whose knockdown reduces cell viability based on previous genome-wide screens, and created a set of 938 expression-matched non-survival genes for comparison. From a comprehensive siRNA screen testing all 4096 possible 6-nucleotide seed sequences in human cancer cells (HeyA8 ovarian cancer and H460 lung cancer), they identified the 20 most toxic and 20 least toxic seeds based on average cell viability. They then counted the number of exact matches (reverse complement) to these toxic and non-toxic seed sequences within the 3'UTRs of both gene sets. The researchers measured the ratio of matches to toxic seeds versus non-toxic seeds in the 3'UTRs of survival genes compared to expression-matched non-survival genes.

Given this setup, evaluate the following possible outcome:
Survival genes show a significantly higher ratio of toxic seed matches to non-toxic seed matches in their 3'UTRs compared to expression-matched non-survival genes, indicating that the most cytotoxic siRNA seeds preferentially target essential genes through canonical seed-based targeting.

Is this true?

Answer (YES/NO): YES